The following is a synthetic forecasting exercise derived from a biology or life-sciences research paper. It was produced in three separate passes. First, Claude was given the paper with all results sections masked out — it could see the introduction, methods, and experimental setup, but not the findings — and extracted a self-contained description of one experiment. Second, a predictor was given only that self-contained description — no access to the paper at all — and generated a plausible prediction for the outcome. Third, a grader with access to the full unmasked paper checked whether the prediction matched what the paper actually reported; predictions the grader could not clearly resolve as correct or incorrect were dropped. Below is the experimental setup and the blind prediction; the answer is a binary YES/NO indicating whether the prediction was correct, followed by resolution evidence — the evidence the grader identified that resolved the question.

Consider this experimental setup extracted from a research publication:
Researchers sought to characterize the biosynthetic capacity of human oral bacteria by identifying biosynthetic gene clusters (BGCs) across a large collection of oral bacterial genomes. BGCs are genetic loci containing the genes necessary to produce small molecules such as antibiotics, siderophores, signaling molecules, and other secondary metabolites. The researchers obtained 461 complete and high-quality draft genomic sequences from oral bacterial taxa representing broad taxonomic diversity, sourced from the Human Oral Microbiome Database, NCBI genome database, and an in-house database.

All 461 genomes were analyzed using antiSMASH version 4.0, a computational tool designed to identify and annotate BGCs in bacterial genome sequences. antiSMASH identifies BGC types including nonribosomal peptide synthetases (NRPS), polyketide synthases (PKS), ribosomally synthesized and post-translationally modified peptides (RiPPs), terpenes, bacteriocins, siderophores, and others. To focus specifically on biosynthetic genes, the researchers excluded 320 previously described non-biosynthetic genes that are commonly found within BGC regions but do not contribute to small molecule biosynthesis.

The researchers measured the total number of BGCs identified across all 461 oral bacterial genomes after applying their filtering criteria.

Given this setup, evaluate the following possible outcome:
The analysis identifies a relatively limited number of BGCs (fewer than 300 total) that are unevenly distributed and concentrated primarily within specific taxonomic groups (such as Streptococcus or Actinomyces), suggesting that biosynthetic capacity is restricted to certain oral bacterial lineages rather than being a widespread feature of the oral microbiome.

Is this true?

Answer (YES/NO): NO